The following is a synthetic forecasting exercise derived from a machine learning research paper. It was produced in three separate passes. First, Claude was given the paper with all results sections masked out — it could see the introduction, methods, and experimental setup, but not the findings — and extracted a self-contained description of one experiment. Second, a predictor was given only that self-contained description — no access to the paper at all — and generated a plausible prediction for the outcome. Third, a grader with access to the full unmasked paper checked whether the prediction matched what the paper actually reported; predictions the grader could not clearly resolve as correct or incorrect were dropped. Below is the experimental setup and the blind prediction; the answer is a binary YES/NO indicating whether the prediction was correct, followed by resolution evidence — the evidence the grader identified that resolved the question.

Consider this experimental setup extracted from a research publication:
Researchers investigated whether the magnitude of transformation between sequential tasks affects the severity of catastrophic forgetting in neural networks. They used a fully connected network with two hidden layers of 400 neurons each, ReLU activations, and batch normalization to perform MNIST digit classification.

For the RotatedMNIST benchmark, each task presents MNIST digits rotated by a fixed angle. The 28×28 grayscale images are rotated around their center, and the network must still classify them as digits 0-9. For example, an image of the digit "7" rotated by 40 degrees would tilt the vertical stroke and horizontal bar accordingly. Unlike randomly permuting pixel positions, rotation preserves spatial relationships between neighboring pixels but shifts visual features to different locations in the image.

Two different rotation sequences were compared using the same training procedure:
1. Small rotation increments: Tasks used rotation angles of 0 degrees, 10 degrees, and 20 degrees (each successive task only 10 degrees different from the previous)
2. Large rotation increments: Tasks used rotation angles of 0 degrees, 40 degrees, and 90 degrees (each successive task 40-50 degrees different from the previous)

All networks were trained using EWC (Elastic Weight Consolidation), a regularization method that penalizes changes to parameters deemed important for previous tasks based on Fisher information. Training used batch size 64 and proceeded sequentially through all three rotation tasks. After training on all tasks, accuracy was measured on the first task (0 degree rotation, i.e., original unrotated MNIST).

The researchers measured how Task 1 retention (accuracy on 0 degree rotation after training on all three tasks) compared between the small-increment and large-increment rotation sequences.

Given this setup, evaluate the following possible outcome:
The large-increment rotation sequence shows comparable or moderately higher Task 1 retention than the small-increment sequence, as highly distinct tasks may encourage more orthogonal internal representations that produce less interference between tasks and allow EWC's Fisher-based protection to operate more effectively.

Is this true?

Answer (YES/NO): NO